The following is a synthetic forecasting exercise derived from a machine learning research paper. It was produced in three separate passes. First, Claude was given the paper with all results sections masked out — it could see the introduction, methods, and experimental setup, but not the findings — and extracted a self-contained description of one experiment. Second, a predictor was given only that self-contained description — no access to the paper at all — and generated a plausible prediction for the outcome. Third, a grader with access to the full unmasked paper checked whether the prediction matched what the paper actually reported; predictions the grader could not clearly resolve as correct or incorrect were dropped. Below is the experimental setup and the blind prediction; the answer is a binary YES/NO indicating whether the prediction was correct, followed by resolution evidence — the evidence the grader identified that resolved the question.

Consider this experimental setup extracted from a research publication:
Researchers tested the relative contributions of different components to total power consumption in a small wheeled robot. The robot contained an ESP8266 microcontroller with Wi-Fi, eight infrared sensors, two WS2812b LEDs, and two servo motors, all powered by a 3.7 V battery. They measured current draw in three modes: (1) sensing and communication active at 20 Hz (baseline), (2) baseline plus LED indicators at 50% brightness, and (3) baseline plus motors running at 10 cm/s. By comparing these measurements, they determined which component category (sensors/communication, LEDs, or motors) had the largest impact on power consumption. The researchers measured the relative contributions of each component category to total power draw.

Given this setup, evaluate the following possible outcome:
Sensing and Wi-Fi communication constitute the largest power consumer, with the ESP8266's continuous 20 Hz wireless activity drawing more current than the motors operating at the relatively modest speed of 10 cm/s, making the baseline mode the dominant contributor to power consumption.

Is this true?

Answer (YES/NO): NO